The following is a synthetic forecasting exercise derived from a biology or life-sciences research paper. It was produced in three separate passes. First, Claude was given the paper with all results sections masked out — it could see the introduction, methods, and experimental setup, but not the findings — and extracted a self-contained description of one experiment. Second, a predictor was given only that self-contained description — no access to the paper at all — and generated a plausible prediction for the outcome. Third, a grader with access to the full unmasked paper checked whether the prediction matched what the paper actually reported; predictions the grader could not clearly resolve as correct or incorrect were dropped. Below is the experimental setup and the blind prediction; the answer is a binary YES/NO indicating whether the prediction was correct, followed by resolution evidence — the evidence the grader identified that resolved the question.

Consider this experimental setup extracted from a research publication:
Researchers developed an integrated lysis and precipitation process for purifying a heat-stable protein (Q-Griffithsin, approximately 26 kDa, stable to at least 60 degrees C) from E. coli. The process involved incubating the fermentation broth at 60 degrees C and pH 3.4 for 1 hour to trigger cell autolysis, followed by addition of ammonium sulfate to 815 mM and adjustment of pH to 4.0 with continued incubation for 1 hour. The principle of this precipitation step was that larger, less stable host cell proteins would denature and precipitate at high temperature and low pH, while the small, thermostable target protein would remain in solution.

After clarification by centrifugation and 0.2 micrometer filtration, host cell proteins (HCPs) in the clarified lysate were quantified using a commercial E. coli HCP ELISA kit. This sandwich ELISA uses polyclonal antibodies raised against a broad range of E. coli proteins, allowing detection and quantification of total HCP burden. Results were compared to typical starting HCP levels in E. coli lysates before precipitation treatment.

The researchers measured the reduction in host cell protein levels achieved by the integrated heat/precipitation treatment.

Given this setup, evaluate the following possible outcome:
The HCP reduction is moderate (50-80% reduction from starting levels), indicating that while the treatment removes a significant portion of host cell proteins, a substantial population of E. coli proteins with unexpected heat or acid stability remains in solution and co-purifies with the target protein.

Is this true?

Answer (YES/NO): NO